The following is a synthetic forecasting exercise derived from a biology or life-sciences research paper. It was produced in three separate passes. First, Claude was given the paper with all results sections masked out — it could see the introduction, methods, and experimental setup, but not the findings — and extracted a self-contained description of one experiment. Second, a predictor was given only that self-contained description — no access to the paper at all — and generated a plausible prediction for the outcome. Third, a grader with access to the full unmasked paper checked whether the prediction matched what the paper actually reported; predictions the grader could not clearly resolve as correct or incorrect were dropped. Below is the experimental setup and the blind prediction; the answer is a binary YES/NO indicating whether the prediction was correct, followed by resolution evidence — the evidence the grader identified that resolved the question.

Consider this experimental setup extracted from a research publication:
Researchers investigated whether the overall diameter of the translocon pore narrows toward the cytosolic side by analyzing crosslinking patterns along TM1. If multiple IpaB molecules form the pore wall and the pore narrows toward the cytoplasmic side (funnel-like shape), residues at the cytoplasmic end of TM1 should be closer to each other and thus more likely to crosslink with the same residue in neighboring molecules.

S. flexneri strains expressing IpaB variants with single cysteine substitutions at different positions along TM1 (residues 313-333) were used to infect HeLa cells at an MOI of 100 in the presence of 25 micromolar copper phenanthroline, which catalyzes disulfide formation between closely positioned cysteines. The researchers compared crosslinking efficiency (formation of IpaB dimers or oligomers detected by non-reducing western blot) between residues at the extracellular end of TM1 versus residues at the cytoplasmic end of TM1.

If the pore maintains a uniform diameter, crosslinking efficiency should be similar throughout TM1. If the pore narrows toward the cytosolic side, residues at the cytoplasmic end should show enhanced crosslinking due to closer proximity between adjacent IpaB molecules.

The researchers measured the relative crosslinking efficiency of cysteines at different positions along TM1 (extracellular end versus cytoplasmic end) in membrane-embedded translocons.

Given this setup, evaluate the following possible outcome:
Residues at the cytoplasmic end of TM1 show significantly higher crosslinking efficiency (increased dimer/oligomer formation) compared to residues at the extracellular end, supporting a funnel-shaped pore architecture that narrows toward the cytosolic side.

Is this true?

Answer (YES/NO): YES